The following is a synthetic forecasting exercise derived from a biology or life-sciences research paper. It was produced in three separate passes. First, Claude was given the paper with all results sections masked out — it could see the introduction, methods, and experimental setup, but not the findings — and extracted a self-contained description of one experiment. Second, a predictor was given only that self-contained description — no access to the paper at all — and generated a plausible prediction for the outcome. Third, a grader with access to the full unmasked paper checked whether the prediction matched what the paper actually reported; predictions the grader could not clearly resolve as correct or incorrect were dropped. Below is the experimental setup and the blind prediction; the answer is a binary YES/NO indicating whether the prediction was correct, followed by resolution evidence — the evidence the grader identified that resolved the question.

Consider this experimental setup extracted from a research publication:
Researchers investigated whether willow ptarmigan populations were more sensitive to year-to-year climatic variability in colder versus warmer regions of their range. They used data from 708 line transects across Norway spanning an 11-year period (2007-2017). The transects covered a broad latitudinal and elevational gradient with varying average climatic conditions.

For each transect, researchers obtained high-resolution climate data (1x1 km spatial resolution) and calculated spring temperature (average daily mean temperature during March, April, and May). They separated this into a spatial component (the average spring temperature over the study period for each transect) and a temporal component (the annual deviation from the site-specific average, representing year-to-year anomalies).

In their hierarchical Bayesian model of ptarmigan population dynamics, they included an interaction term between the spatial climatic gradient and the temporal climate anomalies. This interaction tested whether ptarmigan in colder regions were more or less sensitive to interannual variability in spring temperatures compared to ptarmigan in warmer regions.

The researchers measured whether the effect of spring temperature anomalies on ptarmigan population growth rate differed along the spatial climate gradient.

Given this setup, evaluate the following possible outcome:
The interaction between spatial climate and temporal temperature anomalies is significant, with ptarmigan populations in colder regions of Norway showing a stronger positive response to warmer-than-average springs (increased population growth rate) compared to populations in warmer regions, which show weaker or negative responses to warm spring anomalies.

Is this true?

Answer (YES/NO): NO